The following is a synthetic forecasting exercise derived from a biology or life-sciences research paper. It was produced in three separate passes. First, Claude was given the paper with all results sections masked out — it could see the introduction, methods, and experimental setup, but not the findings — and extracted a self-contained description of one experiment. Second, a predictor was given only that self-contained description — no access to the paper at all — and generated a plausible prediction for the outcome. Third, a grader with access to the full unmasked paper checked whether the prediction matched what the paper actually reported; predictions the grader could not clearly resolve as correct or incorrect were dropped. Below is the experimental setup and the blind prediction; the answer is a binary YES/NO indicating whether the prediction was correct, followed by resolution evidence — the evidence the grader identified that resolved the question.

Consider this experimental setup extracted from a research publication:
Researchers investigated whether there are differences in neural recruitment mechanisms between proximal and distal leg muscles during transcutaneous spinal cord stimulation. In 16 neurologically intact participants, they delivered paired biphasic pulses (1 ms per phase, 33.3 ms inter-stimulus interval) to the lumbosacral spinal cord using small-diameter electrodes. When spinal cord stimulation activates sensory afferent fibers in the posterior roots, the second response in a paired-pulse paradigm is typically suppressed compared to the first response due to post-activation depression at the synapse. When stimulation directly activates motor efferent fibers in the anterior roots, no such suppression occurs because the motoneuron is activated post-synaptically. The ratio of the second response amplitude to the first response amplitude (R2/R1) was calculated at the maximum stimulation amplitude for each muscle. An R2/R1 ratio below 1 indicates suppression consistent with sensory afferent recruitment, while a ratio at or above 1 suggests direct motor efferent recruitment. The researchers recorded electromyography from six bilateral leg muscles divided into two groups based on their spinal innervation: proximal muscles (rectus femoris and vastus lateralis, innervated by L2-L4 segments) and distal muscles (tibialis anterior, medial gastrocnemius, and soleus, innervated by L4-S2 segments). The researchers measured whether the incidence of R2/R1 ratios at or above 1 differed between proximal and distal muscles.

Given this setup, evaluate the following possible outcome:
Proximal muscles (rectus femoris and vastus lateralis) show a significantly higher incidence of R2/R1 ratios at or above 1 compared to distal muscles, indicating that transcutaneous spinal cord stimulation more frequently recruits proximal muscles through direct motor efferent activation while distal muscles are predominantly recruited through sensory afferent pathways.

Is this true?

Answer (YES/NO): YES